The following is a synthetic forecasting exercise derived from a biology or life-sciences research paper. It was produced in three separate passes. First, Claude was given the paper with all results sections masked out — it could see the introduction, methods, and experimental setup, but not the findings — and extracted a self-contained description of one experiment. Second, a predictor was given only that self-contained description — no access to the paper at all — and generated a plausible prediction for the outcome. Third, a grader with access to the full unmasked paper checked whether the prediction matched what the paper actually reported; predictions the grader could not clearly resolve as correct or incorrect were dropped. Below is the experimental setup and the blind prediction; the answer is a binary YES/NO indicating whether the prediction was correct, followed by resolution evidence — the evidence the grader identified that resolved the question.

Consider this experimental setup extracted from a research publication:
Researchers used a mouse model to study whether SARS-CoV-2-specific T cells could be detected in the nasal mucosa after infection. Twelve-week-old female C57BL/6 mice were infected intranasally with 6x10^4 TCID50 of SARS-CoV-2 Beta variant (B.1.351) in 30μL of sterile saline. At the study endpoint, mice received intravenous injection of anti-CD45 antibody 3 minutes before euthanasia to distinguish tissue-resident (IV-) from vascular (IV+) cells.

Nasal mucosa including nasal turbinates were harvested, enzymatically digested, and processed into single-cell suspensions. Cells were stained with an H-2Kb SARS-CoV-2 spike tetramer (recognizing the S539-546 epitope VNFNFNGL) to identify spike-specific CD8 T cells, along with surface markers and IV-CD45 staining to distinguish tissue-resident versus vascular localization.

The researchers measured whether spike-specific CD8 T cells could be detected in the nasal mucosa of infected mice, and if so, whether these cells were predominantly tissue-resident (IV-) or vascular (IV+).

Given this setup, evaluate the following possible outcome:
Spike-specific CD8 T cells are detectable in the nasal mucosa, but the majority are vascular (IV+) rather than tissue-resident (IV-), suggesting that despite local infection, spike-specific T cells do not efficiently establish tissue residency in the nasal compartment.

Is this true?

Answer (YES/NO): NO